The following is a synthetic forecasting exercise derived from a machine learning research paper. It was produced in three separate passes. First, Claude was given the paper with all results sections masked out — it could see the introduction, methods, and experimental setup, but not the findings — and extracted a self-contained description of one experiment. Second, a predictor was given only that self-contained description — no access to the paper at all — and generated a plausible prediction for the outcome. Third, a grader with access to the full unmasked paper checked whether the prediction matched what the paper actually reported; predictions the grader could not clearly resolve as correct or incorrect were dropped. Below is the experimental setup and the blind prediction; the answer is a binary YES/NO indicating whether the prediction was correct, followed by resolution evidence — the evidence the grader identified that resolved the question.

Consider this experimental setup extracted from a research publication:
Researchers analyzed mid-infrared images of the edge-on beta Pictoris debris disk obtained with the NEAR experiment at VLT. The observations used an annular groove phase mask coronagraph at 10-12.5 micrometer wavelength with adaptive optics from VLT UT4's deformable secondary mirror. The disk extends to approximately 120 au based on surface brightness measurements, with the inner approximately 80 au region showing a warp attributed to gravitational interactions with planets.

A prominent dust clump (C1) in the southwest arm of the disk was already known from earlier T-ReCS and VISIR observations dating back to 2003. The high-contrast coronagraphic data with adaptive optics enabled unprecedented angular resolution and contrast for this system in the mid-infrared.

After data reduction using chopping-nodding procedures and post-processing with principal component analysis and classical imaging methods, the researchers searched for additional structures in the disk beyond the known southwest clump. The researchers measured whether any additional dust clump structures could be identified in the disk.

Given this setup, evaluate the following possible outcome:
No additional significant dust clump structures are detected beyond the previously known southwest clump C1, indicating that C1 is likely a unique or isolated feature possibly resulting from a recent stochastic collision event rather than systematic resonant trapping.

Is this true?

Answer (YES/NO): NO